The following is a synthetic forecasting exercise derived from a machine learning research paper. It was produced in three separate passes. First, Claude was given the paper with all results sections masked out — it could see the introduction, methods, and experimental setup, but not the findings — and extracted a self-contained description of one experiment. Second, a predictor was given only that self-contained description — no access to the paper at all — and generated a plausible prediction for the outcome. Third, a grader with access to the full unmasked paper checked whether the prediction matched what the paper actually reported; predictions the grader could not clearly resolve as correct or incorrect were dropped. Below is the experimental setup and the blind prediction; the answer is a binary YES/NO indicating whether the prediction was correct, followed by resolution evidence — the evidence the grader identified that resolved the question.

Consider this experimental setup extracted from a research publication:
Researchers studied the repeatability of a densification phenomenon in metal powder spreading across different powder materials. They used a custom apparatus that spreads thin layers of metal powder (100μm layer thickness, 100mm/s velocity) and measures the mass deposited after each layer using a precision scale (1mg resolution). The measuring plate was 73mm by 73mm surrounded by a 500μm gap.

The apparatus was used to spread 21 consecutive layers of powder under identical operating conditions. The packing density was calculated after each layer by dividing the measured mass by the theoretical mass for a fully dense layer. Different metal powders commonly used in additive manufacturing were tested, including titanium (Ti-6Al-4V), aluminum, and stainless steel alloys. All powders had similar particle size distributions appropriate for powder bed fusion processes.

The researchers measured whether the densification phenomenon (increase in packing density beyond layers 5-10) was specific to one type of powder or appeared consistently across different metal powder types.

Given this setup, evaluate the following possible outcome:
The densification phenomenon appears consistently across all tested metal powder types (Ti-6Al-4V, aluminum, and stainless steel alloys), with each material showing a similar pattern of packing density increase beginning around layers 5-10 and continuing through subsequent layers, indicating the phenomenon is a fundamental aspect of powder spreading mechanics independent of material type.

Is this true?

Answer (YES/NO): YES